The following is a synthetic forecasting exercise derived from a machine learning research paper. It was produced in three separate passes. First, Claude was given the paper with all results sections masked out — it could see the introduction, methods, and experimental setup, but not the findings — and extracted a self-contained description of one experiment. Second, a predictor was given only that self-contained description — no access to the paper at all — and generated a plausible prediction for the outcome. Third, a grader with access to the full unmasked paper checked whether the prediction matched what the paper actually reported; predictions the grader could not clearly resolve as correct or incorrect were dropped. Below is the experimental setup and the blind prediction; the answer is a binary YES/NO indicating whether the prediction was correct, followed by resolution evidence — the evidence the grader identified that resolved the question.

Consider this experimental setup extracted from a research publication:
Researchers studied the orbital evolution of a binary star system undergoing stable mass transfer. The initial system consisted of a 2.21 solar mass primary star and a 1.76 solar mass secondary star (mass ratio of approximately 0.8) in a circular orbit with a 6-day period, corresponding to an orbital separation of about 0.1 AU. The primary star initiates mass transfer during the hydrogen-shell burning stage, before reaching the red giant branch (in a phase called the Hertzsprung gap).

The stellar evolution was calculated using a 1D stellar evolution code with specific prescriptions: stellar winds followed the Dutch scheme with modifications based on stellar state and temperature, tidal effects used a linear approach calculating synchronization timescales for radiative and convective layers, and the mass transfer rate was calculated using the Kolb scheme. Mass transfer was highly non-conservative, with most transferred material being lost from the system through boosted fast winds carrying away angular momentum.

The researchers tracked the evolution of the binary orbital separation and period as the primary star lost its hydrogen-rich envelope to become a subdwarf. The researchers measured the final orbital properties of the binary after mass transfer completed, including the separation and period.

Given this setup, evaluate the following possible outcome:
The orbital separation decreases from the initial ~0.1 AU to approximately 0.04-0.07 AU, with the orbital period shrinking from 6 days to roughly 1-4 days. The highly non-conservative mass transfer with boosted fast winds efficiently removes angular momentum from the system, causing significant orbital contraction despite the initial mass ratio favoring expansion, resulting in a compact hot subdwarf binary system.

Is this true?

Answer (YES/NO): NO